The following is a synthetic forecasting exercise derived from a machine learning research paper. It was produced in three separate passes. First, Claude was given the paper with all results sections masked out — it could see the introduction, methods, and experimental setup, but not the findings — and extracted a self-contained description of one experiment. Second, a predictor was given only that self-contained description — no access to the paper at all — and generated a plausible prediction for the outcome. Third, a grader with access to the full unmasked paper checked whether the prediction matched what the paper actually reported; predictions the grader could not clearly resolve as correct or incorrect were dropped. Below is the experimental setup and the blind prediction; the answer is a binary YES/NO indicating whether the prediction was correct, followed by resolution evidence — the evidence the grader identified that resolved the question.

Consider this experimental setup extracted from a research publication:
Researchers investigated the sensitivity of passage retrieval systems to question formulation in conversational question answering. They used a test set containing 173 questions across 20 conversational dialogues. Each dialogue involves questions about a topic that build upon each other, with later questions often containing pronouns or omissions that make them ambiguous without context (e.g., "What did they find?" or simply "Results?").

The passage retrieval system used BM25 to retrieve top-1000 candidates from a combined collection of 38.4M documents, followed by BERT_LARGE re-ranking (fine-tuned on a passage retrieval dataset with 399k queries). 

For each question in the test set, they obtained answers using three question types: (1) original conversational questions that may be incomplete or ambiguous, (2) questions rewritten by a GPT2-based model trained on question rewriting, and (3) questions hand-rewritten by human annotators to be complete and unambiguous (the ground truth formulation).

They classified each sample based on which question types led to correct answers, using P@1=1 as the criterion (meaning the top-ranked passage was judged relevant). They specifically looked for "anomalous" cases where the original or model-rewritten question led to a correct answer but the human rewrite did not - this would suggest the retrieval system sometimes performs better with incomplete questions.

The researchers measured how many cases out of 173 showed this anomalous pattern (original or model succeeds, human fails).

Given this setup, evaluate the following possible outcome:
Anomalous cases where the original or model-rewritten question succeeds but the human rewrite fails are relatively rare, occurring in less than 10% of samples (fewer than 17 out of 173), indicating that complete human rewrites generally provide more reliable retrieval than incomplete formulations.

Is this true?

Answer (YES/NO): YES